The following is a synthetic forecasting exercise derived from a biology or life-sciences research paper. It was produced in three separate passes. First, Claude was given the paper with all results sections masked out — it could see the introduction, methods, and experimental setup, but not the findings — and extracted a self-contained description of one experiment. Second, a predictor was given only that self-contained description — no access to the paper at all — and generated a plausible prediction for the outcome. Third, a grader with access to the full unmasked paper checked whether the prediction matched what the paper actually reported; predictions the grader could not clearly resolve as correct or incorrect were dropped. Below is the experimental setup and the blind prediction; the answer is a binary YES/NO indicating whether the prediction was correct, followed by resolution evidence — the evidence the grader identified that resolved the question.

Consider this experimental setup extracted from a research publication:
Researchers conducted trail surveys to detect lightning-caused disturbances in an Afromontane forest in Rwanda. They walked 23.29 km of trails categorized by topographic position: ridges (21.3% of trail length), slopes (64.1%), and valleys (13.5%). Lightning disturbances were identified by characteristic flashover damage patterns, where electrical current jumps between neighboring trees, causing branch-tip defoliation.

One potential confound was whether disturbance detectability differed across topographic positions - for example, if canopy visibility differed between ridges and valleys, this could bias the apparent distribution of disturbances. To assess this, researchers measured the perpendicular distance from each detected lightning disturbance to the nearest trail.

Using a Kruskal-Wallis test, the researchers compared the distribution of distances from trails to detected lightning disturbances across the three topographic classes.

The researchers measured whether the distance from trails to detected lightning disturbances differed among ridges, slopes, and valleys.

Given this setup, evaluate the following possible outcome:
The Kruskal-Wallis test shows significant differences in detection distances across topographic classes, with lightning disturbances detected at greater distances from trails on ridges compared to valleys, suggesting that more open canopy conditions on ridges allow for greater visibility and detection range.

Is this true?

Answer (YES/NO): NO